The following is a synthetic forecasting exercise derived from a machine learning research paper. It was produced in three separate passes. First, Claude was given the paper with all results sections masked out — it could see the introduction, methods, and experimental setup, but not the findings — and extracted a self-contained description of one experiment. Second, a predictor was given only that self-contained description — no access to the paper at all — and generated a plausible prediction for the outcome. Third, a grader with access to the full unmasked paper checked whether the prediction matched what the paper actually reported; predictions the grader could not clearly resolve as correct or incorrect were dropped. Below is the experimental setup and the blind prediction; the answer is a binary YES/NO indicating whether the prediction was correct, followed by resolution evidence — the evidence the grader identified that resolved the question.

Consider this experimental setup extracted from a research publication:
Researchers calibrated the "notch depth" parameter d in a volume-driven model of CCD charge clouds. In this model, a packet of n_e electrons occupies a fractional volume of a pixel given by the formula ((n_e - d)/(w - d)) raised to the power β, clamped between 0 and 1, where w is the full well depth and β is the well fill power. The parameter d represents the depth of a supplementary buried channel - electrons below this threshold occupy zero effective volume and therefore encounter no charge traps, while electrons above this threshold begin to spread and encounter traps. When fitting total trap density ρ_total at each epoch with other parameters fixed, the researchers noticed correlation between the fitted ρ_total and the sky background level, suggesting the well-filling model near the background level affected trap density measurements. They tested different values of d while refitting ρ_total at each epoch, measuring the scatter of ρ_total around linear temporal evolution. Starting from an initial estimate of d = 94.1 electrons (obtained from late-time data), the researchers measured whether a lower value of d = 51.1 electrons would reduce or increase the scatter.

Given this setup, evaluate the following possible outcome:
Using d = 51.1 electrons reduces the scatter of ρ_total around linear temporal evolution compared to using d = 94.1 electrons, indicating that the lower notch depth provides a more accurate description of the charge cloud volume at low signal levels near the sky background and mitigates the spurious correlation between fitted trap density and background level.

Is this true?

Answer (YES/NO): YES